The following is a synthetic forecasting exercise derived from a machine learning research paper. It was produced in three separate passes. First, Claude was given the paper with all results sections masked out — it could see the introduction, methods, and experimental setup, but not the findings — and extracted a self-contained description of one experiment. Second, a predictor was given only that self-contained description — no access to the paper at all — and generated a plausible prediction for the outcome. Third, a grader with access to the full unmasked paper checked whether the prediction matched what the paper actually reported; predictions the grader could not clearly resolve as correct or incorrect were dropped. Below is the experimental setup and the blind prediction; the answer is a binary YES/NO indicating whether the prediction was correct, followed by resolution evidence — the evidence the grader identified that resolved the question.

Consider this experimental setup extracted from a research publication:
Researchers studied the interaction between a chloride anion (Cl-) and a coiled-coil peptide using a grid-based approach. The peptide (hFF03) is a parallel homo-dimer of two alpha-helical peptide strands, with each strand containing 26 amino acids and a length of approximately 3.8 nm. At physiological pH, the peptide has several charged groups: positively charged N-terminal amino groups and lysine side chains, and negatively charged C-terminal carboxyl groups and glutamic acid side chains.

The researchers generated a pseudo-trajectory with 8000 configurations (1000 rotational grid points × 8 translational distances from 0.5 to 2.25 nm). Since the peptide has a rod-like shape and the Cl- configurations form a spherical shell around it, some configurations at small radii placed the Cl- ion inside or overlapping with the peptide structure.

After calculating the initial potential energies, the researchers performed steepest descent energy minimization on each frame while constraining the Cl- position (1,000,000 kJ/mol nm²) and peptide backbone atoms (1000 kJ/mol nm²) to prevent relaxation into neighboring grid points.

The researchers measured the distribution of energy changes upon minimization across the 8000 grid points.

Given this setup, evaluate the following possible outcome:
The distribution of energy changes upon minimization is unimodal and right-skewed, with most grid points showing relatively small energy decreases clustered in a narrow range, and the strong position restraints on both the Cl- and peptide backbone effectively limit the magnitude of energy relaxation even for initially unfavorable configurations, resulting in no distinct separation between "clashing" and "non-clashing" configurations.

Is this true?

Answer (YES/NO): NO